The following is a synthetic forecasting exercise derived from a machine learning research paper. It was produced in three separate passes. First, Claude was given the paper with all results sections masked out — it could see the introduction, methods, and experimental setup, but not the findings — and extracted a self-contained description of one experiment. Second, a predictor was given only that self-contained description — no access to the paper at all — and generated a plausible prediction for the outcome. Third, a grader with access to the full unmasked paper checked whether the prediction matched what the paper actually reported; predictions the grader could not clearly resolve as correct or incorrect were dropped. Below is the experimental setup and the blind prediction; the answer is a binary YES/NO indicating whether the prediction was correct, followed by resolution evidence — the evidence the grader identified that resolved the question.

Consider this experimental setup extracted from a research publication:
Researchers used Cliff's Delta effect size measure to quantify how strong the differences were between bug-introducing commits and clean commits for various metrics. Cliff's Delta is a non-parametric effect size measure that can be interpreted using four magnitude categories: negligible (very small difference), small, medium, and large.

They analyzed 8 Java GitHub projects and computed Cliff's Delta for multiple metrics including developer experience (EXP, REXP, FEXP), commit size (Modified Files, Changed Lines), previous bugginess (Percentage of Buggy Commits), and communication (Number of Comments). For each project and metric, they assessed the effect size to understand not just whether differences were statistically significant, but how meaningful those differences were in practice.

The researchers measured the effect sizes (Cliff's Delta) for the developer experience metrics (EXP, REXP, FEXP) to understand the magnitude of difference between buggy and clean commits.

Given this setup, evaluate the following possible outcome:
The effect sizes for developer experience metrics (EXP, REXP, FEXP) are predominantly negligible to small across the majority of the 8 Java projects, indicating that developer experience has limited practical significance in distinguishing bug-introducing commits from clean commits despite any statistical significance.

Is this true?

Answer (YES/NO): YES